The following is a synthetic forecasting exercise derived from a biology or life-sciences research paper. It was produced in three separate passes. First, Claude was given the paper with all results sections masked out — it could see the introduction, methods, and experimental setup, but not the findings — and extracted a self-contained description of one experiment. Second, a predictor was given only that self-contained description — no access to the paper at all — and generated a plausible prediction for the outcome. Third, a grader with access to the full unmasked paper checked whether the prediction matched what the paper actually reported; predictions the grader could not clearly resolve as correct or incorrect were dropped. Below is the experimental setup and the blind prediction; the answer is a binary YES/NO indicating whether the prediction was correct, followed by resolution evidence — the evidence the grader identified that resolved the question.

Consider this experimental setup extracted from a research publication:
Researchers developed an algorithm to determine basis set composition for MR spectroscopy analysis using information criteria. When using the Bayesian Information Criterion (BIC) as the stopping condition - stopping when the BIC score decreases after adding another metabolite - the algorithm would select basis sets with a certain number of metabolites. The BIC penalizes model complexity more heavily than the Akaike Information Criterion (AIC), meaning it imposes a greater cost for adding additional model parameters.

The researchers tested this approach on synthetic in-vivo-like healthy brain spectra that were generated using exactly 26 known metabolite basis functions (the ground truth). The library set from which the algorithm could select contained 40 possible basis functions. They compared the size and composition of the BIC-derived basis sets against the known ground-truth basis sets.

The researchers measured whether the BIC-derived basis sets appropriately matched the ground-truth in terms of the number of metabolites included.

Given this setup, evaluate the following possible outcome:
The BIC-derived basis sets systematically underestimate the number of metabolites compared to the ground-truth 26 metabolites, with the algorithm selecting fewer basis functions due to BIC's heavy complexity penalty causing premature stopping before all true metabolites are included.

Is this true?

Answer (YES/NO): YES